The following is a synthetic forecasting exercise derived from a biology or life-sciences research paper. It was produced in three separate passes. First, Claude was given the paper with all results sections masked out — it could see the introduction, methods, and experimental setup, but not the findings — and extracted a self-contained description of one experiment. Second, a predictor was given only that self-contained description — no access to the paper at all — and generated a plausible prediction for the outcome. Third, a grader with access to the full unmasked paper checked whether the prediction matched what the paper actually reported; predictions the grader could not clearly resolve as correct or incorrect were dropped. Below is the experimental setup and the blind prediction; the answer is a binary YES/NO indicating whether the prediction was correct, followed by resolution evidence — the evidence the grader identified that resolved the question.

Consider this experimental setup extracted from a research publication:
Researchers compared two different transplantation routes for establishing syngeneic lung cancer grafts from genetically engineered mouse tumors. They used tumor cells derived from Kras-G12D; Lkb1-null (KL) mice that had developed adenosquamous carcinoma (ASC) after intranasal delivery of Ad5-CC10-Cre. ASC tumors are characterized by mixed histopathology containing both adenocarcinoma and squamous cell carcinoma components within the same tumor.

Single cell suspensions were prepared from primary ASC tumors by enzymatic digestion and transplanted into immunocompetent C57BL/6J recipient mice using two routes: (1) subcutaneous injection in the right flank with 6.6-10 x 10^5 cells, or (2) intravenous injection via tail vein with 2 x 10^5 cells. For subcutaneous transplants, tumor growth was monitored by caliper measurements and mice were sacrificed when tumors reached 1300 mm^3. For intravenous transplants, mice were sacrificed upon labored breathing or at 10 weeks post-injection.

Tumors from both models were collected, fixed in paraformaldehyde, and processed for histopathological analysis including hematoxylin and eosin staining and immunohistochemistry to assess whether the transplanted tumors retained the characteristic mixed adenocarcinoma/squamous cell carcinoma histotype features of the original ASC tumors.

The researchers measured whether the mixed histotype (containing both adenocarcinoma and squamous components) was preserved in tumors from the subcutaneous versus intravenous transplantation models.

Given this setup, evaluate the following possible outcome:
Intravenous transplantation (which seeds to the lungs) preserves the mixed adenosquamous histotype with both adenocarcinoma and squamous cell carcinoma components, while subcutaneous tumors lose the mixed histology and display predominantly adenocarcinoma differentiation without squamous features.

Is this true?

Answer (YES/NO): NO